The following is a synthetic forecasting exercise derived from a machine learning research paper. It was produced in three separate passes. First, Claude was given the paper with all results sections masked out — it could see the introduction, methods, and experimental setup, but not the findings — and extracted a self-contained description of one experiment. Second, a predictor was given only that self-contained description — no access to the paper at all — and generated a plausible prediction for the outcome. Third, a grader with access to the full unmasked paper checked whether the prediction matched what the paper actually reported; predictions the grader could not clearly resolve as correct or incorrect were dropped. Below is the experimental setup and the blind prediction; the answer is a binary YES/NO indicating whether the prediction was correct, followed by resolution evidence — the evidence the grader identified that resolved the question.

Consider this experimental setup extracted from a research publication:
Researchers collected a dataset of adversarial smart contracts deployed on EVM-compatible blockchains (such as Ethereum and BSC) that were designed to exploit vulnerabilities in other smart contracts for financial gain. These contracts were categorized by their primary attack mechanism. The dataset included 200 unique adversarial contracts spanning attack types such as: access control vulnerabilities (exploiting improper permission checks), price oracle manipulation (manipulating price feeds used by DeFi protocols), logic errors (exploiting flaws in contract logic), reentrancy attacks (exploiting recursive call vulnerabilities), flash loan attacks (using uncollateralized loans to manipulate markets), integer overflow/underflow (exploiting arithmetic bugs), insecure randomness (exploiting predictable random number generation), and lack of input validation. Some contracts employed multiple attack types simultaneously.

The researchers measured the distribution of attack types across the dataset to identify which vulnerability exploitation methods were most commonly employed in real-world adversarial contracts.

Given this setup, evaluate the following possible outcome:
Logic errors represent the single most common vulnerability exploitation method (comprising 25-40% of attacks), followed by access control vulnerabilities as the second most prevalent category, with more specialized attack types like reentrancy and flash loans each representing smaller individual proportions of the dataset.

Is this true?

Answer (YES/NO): NO